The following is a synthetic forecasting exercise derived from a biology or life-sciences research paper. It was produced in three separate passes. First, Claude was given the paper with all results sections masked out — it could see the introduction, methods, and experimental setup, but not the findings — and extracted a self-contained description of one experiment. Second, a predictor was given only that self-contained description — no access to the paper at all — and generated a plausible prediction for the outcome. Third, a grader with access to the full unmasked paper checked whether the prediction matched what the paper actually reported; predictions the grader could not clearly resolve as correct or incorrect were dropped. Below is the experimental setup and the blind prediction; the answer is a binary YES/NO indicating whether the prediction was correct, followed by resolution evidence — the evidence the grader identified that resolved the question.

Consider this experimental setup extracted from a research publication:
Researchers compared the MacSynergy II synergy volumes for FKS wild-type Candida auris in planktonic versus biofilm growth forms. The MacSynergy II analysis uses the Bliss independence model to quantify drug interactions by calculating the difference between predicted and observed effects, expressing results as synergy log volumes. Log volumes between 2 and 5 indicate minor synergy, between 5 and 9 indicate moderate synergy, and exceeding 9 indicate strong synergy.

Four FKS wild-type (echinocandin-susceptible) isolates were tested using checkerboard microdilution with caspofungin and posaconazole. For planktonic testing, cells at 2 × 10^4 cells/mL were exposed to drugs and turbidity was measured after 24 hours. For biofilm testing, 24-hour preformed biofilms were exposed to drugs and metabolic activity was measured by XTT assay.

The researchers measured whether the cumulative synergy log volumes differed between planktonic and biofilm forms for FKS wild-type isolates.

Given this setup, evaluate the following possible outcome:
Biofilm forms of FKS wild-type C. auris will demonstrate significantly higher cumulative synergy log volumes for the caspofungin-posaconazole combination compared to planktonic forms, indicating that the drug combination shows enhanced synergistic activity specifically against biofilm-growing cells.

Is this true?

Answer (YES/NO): YES